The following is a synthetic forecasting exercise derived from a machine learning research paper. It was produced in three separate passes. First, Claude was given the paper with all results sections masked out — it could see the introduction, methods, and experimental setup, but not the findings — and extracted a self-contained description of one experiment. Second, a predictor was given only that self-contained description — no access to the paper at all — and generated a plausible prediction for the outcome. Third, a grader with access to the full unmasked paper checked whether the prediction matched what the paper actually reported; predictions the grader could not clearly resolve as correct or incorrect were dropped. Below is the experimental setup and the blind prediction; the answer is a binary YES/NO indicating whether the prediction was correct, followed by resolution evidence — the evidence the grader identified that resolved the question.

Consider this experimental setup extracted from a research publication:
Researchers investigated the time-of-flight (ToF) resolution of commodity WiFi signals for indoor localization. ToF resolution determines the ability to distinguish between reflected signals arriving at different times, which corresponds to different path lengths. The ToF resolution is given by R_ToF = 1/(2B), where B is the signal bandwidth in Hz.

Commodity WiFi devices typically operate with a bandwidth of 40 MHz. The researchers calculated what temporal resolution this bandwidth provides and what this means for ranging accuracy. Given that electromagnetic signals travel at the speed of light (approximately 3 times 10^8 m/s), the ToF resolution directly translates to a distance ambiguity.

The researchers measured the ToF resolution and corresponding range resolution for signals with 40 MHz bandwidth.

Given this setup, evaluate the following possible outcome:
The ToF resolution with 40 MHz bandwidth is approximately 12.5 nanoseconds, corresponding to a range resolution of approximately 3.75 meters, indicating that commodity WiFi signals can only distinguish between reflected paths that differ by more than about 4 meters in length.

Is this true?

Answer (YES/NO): YES